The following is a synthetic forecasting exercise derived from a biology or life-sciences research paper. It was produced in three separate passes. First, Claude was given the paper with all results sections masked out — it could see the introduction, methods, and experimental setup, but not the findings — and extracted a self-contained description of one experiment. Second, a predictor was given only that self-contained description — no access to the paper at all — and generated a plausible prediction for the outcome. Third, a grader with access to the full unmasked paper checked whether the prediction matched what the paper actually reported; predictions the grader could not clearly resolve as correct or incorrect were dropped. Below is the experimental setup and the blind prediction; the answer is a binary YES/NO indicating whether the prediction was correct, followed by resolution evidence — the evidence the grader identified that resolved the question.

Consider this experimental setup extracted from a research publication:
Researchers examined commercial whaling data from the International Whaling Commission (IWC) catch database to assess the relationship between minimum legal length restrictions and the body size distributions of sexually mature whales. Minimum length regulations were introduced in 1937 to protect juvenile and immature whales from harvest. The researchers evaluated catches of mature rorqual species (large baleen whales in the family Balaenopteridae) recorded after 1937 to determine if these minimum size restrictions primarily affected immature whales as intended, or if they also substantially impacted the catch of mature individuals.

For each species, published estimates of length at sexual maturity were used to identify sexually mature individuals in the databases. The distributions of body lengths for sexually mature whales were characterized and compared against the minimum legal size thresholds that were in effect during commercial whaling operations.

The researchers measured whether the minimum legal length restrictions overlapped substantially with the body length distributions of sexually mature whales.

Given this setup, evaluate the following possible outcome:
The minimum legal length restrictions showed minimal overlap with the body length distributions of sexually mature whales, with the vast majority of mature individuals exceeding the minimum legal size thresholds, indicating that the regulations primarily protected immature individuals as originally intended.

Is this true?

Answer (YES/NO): YES